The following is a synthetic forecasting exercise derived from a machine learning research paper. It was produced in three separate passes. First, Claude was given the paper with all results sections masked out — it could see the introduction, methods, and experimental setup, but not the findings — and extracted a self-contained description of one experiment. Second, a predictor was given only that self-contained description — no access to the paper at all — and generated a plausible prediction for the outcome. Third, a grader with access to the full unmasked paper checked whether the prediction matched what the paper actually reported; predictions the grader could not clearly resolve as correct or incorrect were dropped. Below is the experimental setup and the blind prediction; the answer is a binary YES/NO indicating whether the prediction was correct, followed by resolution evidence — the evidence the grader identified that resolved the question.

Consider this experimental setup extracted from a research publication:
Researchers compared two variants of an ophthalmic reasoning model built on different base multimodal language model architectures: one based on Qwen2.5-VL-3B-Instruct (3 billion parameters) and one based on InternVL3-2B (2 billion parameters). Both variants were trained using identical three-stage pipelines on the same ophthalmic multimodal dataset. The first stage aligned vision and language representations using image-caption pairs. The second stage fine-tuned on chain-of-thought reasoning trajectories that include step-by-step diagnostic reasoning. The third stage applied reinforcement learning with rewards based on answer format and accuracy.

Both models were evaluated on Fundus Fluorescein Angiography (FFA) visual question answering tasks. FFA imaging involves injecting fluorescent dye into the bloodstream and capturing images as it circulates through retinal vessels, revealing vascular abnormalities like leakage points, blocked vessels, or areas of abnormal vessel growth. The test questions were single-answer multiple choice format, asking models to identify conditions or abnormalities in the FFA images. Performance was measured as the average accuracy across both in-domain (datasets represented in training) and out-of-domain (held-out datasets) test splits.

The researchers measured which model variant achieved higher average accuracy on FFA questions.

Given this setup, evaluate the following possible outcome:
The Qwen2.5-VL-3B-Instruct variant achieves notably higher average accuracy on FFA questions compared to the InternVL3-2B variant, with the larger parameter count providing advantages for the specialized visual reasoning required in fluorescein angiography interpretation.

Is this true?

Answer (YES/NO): NO